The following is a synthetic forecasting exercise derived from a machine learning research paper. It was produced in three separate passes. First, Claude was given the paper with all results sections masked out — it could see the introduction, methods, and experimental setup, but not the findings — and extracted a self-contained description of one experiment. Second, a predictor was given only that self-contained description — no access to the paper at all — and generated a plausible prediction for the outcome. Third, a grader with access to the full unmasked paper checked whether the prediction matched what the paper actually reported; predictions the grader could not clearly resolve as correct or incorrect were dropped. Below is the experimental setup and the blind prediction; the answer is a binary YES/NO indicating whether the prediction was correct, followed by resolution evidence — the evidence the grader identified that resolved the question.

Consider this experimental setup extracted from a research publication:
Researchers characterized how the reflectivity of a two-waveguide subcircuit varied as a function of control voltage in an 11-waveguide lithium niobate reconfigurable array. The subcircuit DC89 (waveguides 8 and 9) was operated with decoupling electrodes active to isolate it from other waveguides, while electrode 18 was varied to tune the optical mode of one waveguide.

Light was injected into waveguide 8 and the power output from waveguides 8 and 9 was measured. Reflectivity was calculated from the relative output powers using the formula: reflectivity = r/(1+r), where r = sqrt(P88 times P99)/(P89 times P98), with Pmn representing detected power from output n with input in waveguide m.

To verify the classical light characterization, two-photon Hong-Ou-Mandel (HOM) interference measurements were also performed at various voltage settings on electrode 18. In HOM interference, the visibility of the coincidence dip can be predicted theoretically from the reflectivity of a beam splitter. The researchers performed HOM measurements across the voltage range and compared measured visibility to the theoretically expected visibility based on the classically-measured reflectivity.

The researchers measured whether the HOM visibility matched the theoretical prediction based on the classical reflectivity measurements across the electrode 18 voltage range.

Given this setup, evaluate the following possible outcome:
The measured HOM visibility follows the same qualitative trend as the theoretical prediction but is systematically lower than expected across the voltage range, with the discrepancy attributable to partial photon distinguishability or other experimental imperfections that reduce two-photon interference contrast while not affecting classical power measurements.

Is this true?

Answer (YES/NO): NO